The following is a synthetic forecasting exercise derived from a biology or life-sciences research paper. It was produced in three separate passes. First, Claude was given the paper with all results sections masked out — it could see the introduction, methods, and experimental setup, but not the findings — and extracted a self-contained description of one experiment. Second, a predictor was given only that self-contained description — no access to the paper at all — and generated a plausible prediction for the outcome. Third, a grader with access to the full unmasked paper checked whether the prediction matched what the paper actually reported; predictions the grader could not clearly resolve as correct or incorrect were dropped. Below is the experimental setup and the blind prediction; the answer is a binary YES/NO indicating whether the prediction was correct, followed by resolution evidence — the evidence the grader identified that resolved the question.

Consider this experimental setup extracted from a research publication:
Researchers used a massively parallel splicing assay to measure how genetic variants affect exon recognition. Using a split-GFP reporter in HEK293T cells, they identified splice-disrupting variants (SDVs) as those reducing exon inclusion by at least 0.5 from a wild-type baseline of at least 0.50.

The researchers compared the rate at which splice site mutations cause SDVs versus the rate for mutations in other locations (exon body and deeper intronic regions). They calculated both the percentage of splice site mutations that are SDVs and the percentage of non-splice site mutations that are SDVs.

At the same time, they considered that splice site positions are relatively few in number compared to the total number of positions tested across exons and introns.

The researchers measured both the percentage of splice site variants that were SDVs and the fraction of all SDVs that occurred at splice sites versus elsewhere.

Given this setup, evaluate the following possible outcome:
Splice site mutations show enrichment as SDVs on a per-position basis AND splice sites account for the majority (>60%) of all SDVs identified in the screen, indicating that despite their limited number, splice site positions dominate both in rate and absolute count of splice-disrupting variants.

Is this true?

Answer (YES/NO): NO